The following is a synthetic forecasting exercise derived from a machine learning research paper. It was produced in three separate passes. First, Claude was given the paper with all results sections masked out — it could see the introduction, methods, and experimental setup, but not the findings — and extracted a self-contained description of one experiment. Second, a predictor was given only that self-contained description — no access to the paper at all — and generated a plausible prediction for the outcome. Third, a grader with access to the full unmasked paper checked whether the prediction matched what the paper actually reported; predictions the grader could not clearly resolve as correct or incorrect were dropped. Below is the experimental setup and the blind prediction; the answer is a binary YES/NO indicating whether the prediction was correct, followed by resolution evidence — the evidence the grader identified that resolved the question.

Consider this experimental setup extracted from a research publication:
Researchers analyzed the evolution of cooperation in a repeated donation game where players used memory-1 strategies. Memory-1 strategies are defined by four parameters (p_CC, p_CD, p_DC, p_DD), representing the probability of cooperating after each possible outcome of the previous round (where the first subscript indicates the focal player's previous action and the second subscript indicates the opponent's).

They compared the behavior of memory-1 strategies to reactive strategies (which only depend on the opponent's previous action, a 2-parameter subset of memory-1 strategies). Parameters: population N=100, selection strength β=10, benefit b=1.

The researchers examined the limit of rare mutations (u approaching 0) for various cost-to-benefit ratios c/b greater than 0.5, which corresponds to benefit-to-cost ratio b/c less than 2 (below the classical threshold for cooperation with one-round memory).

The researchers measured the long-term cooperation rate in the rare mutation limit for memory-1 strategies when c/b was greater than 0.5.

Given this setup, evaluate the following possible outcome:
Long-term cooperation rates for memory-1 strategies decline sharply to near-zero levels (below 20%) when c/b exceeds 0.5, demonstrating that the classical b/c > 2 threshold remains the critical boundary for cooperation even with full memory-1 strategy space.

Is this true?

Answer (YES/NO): YES